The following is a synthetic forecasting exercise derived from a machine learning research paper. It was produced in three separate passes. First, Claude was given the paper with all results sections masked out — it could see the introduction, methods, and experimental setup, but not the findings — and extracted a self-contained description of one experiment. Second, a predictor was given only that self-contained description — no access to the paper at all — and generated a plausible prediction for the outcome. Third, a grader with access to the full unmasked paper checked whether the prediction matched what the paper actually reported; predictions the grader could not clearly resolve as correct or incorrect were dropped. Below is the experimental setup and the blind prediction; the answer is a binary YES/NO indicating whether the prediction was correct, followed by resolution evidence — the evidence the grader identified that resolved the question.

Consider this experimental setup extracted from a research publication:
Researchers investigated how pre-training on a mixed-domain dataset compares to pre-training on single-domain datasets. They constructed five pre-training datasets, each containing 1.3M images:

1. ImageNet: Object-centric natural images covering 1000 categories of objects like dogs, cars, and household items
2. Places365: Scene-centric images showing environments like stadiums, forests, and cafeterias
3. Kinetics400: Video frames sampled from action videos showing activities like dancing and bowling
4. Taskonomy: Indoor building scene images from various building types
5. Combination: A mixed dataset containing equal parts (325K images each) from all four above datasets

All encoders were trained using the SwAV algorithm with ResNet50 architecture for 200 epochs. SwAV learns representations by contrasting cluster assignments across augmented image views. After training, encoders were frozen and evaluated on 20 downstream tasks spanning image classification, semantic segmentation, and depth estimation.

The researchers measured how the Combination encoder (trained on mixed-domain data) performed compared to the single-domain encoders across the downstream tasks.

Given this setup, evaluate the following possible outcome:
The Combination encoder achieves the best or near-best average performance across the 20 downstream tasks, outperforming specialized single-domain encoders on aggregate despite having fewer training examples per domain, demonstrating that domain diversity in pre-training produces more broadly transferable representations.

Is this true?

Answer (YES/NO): NO